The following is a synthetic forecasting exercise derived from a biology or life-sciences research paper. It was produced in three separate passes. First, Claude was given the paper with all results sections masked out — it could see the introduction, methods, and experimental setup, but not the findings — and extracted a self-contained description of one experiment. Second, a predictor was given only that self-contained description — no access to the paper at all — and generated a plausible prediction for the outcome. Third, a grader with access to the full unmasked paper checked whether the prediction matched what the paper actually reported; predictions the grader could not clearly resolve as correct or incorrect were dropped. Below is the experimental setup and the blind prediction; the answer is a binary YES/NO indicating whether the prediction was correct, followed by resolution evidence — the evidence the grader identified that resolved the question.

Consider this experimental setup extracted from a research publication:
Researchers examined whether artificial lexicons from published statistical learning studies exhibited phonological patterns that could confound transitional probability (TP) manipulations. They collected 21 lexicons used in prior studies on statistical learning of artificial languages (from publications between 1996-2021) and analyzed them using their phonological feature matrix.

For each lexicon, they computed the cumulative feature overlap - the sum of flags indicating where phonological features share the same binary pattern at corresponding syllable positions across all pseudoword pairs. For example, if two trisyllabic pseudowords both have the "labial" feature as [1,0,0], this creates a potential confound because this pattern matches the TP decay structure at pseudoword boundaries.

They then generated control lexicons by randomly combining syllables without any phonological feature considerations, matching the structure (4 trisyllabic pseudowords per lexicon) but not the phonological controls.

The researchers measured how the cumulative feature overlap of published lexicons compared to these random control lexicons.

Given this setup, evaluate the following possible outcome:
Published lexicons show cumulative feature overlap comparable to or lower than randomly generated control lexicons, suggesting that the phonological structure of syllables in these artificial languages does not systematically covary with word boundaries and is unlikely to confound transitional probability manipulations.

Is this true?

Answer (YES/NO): YES